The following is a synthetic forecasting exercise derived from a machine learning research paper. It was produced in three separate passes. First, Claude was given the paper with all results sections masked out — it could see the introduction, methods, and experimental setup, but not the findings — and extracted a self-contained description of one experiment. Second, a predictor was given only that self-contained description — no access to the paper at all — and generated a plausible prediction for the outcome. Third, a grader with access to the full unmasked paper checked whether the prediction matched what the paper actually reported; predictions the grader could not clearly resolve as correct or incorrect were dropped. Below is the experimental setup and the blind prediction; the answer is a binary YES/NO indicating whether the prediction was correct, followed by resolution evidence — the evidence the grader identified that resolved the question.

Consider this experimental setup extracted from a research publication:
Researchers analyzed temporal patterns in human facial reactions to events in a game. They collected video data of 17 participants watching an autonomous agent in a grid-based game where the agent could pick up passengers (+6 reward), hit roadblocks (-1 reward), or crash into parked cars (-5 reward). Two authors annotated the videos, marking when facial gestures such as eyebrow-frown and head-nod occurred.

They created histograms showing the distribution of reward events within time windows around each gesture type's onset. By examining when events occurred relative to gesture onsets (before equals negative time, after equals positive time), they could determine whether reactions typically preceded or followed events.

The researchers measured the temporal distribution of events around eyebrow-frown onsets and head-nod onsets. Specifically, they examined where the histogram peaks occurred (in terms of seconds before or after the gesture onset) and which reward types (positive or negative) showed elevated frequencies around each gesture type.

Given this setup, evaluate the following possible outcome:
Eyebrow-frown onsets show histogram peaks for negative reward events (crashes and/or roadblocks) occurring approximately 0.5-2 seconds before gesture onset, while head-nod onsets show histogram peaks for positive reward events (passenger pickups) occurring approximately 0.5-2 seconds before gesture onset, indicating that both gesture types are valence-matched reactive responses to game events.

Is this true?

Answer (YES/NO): YES